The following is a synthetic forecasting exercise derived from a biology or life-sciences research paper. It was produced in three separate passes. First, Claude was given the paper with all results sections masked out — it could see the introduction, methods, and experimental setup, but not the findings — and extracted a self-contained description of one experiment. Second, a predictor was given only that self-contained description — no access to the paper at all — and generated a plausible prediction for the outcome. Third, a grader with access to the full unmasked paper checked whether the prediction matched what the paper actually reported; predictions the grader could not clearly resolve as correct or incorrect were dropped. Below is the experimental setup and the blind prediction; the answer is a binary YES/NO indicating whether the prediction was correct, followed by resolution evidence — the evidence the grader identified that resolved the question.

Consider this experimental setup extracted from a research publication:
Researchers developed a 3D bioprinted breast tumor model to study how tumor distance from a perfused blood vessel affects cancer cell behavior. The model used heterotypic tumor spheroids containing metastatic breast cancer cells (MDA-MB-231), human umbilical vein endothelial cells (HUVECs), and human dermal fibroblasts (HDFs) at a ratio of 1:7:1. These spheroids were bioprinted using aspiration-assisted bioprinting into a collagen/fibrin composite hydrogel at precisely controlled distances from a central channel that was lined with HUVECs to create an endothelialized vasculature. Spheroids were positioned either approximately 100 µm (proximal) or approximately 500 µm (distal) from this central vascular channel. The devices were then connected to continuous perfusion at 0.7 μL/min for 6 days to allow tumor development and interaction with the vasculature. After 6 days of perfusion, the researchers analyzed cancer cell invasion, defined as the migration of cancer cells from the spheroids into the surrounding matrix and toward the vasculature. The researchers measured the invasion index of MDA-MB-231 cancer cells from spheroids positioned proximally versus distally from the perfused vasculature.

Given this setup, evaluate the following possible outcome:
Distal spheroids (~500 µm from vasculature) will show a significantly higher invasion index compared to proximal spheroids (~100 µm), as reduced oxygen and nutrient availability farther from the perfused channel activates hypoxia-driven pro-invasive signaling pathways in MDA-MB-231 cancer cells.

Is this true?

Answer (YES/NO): NO